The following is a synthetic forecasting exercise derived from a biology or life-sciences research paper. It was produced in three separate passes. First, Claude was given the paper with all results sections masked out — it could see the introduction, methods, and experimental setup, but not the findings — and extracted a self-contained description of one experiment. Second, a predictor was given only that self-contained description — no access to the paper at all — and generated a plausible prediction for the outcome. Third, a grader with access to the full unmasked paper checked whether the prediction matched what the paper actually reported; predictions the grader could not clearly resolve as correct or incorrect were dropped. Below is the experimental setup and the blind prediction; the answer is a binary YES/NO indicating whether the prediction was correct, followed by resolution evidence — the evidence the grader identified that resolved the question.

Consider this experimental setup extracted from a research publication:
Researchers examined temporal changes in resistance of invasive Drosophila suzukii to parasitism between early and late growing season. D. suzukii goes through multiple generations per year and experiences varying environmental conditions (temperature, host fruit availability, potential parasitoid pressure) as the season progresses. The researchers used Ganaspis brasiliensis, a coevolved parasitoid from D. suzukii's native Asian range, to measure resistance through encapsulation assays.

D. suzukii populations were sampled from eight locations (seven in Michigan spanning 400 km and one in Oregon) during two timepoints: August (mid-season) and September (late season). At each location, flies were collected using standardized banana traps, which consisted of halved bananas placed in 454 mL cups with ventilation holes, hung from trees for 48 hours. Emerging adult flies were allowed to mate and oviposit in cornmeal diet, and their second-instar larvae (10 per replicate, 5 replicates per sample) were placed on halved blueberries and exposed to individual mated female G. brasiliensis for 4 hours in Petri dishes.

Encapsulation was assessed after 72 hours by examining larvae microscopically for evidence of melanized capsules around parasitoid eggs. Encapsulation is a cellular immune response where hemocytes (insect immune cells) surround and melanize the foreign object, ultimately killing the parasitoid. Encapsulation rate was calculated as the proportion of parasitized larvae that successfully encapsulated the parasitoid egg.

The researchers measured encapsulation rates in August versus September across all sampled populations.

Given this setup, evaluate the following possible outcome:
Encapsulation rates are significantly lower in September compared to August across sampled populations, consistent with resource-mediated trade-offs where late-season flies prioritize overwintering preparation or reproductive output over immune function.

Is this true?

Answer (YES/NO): NO